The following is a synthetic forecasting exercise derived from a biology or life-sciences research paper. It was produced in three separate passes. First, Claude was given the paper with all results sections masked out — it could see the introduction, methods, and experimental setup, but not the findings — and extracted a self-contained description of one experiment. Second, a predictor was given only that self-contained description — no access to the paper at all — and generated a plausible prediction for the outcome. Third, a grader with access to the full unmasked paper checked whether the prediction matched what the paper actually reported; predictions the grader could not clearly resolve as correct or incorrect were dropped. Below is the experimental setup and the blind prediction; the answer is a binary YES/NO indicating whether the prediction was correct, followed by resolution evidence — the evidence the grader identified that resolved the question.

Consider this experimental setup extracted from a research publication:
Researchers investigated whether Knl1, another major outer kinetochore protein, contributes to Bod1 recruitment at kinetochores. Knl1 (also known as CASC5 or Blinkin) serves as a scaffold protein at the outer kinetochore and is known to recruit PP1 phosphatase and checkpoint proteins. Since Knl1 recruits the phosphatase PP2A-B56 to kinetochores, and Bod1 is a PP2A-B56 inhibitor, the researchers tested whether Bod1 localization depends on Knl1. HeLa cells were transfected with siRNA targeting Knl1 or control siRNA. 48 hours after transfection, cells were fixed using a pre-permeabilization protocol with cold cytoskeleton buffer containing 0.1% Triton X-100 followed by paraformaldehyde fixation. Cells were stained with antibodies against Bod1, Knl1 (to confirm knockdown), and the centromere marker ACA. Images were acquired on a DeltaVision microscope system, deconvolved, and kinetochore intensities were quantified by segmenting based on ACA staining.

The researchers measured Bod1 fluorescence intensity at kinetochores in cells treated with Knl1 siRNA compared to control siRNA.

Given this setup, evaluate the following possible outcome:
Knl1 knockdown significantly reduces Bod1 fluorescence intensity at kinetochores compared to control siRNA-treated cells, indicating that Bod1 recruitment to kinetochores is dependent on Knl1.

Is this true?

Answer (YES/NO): NO